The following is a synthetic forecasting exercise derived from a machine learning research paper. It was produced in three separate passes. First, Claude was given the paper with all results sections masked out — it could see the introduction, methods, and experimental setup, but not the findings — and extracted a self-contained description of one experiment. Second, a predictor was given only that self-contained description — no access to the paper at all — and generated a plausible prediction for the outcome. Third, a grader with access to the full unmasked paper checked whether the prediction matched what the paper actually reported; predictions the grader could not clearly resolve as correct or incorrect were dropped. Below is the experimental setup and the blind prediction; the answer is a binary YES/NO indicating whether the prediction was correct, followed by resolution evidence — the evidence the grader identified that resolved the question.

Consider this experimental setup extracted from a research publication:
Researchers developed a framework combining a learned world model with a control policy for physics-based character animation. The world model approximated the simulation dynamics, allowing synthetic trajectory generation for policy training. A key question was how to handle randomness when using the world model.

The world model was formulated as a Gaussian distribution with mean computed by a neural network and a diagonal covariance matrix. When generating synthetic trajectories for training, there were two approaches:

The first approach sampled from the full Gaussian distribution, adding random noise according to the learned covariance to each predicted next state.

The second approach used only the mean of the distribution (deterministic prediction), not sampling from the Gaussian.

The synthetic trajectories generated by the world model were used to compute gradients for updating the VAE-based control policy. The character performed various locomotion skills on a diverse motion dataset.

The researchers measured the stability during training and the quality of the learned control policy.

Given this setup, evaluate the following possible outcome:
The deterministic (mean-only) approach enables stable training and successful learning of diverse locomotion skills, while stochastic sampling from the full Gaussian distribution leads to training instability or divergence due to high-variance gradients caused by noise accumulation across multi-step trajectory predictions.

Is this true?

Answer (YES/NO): YES